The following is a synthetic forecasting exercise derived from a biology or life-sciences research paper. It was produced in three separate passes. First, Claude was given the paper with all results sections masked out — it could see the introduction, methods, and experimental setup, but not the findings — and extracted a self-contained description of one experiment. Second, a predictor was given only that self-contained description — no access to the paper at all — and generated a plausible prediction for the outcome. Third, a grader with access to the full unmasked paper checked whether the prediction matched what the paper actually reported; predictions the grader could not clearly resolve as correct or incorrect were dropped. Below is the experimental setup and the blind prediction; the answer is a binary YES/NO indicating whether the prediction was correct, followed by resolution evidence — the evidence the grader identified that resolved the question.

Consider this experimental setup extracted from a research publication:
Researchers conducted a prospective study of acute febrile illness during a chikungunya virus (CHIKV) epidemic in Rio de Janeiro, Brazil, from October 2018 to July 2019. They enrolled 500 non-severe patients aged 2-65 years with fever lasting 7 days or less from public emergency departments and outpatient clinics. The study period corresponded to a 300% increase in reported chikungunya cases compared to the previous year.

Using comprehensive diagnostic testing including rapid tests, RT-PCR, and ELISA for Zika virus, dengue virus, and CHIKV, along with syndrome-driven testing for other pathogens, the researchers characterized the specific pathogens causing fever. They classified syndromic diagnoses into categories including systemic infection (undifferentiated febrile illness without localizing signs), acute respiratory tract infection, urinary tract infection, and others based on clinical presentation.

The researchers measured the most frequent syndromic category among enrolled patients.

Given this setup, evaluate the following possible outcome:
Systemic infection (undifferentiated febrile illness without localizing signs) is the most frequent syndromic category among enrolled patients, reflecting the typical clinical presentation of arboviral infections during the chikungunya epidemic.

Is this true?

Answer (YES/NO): YES